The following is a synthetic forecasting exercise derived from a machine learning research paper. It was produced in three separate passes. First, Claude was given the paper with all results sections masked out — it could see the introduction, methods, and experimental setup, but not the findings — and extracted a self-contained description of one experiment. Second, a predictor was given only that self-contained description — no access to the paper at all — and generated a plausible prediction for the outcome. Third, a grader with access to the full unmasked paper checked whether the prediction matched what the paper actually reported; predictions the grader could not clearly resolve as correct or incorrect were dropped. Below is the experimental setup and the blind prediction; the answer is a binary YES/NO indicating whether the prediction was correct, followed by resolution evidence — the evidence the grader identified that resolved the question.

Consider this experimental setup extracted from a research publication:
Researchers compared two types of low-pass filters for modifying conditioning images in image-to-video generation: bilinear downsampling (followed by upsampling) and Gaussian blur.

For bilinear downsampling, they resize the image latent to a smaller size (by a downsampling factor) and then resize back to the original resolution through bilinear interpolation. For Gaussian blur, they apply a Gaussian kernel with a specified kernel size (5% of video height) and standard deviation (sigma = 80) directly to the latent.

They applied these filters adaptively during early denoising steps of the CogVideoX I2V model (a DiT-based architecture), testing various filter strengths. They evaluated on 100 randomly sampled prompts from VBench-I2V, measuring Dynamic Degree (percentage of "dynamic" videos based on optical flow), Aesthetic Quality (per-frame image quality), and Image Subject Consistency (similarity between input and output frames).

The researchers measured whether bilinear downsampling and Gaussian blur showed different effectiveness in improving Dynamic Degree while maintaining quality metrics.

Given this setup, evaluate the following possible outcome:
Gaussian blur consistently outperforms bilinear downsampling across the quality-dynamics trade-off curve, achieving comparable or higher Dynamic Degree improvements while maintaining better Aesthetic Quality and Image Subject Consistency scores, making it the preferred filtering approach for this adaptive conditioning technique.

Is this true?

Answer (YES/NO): NO